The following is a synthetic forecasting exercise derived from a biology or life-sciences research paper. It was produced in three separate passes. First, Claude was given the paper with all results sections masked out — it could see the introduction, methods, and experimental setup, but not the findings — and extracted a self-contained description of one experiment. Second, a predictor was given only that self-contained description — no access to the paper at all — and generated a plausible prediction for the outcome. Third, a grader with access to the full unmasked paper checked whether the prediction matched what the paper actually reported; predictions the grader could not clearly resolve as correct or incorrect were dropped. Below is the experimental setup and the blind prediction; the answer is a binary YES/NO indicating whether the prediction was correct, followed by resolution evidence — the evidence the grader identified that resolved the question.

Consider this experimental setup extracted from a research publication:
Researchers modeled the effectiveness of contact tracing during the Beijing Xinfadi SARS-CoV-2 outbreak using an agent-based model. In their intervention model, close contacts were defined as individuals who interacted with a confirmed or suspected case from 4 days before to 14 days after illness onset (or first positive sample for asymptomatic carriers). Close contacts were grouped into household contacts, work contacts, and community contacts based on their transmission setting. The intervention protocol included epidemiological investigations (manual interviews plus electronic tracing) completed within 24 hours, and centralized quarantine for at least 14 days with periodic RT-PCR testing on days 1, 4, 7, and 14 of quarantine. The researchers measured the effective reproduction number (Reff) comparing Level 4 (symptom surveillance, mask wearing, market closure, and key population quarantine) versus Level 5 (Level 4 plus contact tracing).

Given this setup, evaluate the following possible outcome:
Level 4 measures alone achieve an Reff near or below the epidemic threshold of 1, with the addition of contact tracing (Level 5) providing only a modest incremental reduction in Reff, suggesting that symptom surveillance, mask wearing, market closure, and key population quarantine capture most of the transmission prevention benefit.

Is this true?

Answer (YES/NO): NO